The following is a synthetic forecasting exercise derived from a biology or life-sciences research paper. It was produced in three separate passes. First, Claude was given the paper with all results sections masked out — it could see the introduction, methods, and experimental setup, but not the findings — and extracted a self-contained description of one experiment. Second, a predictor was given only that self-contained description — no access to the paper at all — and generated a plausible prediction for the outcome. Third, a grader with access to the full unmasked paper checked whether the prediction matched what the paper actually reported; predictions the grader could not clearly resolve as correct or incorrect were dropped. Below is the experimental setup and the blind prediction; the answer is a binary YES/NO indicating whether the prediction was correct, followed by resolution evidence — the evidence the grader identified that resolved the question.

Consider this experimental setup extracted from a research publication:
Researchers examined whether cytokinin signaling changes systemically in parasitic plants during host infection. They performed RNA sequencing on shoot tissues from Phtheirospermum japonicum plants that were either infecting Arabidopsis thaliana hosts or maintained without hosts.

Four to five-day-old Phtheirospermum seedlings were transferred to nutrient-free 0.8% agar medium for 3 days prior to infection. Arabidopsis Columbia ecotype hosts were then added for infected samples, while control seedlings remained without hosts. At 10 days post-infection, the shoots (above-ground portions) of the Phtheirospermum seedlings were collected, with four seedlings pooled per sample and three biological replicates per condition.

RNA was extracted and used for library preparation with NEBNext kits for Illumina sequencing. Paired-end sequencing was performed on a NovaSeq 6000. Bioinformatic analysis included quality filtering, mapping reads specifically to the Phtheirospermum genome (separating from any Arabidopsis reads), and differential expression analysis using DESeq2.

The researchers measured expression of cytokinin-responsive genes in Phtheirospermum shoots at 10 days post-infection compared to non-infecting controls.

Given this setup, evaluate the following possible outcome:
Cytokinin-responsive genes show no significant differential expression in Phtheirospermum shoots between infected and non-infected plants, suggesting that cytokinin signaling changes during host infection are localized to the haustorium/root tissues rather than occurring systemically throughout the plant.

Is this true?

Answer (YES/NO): NO